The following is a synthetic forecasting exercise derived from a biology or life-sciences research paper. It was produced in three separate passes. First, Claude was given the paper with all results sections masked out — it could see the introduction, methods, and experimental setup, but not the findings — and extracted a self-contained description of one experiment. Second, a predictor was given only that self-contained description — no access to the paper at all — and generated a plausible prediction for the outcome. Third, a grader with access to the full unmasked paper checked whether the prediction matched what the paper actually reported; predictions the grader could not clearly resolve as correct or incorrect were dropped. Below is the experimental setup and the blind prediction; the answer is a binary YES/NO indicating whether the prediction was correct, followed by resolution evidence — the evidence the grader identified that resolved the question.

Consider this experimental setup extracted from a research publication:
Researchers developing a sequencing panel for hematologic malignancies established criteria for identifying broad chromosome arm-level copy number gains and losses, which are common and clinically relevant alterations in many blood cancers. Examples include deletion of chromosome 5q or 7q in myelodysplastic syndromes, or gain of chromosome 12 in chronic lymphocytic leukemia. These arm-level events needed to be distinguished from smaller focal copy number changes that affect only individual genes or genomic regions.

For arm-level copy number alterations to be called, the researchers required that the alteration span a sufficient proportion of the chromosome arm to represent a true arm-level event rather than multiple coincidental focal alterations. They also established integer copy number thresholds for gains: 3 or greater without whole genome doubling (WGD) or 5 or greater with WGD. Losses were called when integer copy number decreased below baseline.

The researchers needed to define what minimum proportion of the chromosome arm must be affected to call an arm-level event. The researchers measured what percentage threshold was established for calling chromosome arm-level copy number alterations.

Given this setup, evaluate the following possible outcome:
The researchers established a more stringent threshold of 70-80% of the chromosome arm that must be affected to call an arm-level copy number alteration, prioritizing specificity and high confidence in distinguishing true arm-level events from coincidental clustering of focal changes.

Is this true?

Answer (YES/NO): NO